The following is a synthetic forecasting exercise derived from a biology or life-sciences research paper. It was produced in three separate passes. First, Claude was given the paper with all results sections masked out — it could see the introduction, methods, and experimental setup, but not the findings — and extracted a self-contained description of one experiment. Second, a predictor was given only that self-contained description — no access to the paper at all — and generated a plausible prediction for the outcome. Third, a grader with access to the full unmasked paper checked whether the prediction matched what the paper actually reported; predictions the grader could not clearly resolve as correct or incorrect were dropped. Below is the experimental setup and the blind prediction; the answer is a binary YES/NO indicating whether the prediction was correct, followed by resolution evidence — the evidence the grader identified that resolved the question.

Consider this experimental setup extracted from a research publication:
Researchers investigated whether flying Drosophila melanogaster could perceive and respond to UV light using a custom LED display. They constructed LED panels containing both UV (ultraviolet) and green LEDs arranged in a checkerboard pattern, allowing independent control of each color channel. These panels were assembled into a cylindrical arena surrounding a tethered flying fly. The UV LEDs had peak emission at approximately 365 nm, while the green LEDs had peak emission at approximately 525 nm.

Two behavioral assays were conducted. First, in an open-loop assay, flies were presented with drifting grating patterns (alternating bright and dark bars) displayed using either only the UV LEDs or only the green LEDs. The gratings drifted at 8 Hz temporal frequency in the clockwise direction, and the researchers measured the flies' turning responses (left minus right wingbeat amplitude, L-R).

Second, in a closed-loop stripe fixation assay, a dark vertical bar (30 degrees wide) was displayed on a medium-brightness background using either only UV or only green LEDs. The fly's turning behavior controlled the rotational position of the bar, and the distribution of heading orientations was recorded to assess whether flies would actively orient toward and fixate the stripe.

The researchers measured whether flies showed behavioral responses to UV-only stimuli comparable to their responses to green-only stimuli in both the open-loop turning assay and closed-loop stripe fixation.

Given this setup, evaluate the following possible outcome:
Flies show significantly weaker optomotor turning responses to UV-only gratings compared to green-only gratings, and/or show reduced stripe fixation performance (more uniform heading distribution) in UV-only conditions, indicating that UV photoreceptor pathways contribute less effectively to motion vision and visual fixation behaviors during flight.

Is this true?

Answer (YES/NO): NO